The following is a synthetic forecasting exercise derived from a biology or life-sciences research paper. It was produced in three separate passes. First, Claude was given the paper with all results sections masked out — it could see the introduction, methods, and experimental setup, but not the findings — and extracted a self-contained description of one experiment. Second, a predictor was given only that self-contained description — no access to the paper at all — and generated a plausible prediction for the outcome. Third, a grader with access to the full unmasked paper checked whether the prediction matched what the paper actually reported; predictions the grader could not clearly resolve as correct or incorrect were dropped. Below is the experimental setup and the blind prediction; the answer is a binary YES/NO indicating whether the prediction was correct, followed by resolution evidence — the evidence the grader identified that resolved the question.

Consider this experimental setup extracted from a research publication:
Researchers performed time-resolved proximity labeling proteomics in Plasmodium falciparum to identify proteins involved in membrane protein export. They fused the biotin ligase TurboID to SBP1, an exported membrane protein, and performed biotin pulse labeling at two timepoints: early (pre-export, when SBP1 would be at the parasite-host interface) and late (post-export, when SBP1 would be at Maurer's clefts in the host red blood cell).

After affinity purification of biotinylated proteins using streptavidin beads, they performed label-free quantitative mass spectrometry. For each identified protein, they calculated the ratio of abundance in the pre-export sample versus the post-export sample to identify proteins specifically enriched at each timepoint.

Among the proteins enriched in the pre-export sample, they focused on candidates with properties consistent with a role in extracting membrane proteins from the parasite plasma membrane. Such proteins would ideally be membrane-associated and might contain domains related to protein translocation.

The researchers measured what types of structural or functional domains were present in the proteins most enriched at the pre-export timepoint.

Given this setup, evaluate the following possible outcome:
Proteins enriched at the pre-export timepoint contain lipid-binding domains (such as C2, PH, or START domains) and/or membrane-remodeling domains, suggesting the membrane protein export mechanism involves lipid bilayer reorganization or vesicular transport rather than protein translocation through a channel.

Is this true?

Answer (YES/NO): NO